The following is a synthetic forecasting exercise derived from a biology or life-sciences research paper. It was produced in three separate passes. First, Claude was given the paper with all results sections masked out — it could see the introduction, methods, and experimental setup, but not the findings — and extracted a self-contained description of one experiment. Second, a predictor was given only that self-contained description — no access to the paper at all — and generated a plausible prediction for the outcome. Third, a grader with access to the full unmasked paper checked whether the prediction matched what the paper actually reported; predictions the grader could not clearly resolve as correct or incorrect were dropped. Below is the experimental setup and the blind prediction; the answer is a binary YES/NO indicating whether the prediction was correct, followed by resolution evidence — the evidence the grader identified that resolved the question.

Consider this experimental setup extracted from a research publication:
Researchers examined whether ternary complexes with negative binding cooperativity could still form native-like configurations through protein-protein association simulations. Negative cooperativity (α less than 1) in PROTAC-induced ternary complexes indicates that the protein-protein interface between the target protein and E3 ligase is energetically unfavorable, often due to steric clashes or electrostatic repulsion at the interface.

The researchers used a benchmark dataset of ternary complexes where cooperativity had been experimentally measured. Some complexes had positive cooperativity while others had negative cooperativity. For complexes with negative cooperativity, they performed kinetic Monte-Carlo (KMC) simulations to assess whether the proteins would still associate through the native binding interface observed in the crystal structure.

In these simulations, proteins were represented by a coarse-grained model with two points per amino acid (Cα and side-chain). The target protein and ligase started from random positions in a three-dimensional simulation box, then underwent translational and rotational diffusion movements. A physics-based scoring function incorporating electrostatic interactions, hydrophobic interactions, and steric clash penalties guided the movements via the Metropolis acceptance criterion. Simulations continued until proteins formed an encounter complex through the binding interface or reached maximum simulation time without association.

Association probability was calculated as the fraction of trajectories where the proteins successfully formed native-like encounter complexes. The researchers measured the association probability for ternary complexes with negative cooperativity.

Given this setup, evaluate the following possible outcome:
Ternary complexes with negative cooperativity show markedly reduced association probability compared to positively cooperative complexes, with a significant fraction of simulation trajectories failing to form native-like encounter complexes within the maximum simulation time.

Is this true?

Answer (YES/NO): YES